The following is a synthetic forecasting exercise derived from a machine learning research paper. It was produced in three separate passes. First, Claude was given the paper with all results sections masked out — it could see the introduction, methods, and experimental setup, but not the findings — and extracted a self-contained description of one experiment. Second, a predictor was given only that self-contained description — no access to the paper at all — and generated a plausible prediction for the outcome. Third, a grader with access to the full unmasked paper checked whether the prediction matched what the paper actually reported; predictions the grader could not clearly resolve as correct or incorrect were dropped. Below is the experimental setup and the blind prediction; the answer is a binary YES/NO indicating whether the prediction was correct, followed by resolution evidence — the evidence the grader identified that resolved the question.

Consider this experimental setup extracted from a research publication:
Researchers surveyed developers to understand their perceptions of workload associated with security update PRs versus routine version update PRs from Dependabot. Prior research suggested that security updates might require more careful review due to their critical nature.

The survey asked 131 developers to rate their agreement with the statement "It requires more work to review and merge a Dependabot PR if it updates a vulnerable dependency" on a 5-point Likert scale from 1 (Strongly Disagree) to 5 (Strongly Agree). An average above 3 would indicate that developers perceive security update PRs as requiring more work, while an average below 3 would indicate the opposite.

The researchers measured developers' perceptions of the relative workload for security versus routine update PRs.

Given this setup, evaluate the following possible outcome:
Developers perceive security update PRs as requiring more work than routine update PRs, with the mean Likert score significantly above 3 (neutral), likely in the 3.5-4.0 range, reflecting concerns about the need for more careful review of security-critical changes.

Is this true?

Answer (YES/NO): NO